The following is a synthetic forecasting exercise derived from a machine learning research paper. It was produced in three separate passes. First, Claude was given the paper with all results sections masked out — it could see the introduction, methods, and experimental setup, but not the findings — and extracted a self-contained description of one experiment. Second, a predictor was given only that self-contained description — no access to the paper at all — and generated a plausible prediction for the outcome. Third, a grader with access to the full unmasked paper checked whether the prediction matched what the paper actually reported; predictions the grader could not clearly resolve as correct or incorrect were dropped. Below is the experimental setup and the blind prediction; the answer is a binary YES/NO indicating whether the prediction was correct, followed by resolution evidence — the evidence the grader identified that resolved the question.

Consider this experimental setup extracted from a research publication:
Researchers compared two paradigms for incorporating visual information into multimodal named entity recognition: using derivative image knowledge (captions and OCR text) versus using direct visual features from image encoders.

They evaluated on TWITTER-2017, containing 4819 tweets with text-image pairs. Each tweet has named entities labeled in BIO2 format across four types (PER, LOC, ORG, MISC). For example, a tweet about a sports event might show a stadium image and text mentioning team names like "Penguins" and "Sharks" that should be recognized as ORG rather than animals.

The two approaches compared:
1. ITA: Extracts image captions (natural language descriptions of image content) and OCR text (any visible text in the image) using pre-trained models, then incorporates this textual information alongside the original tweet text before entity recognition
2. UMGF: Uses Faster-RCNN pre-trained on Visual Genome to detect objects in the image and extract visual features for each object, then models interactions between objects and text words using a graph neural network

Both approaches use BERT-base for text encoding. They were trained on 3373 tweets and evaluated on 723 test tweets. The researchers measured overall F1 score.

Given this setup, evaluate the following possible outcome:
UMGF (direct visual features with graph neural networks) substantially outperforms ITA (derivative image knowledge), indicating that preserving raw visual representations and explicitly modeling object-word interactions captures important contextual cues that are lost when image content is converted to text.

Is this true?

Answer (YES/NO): NO